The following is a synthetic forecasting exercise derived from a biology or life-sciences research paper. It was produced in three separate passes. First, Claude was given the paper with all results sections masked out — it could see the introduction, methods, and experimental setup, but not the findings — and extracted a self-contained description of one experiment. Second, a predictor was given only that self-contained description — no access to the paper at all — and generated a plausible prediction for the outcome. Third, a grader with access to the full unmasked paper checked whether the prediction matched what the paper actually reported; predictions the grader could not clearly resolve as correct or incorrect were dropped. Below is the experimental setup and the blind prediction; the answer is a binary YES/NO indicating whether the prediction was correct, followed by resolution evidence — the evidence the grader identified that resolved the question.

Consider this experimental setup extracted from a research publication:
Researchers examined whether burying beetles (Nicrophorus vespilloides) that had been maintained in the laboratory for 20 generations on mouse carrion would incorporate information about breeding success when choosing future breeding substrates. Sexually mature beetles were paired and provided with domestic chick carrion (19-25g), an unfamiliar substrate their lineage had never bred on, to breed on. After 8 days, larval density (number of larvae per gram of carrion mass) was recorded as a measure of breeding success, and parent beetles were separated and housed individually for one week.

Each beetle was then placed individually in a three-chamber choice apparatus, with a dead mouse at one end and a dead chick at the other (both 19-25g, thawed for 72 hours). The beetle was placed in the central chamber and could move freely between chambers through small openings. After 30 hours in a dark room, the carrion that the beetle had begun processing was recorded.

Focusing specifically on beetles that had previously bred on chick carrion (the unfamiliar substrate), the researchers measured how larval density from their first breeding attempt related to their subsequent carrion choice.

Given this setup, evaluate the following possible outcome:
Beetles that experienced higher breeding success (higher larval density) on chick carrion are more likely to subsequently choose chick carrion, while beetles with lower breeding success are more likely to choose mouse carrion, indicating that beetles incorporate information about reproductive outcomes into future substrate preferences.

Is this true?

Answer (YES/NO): NO